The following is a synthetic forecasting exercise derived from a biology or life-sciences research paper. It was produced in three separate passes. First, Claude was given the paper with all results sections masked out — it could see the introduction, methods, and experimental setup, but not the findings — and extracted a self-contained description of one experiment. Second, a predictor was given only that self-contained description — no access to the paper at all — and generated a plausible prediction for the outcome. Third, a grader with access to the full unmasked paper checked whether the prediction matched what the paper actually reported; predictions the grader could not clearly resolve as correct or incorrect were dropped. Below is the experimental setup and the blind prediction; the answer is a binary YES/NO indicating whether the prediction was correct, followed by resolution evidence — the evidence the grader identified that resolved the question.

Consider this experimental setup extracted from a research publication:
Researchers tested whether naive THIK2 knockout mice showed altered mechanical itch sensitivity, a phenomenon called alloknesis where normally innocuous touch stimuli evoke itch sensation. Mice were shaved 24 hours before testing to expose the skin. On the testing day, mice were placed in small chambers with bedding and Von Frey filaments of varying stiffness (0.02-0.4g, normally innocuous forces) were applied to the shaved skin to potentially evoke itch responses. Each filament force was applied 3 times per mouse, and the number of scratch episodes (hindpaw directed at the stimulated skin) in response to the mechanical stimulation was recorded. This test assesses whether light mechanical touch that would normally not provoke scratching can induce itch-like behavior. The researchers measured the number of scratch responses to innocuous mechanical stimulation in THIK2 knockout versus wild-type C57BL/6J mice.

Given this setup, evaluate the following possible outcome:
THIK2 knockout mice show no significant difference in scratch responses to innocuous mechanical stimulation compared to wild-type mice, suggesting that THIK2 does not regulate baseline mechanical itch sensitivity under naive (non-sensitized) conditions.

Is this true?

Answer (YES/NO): YES